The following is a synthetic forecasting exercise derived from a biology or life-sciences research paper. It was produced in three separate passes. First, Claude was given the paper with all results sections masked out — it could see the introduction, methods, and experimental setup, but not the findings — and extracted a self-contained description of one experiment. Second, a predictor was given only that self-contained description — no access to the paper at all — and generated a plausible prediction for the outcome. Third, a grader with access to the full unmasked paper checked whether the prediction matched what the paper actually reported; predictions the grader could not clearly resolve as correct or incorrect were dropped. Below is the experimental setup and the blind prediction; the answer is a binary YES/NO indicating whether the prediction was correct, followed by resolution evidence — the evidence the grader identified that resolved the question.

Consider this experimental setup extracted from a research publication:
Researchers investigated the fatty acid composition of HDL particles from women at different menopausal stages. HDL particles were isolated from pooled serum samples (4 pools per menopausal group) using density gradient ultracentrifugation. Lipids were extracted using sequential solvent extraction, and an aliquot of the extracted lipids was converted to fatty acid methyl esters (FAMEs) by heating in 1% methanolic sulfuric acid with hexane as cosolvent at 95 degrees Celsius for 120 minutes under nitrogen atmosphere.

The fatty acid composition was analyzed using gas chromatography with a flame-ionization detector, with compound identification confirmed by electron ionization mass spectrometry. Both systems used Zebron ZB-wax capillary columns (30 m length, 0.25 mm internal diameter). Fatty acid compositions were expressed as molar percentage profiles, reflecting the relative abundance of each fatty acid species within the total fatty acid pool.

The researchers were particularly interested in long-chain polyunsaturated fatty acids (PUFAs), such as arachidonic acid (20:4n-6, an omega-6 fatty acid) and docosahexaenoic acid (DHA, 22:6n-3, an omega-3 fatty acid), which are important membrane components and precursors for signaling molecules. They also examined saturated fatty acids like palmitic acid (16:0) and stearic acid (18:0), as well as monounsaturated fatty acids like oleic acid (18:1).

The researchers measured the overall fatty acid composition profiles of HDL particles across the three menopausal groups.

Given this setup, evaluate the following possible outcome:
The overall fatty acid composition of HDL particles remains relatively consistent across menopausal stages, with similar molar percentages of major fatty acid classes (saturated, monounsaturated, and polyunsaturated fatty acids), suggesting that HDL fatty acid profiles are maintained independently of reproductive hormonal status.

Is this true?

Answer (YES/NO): NO